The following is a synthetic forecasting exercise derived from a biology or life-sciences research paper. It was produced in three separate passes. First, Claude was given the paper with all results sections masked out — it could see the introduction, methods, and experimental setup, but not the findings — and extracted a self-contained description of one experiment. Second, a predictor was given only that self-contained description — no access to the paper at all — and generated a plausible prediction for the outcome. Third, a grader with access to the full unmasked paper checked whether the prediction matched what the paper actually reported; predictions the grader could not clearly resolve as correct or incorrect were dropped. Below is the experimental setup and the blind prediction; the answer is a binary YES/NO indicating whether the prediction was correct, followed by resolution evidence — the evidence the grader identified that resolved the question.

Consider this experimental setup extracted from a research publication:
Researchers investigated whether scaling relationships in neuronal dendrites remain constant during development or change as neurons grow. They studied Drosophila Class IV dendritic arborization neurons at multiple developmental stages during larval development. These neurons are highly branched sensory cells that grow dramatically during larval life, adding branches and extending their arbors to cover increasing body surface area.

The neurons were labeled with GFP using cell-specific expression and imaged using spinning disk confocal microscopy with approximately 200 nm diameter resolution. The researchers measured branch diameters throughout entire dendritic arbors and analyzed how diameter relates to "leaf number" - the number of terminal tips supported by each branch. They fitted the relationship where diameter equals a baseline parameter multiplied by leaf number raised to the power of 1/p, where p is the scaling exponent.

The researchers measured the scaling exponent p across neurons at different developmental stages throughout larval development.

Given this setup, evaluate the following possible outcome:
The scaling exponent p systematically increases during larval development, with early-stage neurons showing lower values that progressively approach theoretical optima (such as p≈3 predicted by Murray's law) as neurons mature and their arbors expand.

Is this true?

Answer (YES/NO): NO